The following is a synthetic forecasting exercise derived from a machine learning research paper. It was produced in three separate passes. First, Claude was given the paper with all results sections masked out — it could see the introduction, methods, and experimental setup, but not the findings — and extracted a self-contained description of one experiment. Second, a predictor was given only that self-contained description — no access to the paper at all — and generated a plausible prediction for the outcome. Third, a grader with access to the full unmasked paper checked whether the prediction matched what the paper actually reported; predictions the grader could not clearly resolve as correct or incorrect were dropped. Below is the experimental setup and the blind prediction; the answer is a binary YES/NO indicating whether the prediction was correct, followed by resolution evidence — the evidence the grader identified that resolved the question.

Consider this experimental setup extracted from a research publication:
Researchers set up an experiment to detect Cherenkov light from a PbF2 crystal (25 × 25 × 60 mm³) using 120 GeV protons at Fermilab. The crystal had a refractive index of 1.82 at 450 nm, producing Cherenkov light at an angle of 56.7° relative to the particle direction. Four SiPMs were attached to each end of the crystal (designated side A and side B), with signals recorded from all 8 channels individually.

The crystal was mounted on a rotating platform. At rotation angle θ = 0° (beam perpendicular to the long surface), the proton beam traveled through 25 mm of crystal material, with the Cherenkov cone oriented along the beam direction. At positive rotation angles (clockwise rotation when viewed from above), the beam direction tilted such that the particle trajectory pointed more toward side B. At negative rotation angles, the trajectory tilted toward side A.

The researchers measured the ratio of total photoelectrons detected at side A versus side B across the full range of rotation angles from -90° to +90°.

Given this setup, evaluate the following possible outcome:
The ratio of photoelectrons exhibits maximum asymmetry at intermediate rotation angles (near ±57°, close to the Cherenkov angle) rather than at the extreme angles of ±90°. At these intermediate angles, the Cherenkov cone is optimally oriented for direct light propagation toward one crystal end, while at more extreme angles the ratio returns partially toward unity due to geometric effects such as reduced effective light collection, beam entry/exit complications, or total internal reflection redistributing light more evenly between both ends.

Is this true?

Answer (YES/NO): NO